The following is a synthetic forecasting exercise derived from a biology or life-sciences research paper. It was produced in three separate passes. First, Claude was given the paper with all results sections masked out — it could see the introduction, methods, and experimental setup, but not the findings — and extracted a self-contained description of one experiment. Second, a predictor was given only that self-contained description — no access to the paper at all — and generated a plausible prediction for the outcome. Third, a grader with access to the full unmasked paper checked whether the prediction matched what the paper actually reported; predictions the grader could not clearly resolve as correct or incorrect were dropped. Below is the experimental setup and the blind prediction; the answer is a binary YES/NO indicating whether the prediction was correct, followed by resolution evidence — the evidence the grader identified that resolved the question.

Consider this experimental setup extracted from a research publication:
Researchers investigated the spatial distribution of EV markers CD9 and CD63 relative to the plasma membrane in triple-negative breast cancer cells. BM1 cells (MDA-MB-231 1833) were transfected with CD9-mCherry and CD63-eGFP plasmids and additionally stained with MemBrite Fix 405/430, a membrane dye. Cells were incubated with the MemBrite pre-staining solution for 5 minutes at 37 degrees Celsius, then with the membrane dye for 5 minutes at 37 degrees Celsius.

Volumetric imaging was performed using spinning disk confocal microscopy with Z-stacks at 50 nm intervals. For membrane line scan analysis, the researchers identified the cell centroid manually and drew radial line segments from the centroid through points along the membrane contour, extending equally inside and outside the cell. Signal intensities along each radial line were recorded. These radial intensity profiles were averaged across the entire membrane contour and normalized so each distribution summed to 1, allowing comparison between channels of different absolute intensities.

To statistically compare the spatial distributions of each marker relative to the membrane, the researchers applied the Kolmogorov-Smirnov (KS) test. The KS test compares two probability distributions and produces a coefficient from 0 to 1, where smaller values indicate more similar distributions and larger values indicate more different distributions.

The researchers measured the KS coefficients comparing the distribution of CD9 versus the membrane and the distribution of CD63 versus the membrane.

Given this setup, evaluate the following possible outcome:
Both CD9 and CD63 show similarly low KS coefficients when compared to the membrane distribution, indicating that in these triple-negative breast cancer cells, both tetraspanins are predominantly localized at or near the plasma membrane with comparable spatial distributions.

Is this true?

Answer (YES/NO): NO